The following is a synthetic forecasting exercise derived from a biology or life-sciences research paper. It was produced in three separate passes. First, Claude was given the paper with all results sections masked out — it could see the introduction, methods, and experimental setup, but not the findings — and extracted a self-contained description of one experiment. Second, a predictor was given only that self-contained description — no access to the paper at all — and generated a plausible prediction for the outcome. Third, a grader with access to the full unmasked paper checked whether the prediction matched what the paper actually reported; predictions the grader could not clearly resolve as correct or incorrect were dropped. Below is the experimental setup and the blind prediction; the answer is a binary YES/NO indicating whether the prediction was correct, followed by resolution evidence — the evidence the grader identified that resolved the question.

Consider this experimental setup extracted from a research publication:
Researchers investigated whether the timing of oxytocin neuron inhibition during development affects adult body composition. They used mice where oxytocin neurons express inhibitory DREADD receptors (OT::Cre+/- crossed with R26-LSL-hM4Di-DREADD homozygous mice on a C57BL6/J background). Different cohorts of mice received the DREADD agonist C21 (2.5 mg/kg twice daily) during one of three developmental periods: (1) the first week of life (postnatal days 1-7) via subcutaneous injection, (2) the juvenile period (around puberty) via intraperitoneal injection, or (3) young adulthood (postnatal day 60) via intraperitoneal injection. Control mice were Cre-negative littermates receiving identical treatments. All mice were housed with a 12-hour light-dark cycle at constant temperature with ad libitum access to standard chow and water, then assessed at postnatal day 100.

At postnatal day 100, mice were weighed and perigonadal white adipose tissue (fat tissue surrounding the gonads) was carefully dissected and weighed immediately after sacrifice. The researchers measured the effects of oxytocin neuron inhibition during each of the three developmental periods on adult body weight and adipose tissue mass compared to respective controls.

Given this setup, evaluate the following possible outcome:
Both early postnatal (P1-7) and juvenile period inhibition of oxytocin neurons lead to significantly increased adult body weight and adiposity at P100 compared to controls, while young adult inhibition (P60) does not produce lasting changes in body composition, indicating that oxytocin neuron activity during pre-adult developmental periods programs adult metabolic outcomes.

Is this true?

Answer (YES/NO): NO